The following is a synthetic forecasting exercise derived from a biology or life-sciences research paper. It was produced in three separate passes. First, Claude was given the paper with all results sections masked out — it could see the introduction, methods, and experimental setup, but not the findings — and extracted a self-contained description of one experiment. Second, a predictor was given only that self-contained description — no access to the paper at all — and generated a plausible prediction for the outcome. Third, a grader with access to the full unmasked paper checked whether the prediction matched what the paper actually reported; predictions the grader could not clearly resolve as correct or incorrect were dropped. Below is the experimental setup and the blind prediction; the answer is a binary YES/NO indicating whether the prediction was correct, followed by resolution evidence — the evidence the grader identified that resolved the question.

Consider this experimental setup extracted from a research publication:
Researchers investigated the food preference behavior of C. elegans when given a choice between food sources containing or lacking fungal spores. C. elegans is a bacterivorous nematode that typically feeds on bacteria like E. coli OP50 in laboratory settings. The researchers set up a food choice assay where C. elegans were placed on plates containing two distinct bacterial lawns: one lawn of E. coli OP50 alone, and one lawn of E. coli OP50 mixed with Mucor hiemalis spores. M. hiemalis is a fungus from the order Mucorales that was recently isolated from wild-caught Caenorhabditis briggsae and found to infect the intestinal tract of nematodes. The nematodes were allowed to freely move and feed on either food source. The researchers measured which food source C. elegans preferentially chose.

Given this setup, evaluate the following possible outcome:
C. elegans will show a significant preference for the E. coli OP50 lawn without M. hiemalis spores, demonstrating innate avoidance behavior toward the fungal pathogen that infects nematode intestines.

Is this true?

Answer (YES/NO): NO